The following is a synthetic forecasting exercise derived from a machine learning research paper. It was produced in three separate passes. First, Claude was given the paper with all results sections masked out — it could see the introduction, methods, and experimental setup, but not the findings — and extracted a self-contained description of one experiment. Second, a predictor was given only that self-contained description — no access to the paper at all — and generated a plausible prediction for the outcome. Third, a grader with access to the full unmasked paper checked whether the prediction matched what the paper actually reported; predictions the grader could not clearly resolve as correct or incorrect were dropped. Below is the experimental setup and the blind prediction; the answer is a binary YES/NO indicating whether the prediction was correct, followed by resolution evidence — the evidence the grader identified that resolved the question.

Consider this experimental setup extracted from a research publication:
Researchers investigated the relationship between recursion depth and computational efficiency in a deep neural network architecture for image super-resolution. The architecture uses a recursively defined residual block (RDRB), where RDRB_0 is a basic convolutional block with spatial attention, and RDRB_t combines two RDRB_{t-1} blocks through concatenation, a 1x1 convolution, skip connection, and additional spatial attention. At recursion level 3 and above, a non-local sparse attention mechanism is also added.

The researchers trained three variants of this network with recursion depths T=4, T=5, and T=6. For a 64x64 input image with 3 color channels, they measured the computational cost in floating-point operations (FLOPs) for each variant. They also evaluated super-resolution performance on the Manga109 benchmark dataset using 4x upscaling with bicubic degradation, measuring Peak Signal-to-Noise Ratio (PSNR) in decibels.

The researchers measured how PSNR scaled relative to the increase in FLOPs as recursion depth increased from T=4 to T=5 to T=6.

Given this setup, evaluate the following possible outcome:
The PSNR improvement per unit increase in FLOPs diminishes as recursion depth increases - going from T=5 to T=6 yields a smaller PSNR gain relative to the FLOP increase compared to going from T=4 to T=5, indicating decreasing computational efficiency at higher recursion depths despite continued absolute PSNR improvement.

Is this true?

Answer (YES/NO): YES